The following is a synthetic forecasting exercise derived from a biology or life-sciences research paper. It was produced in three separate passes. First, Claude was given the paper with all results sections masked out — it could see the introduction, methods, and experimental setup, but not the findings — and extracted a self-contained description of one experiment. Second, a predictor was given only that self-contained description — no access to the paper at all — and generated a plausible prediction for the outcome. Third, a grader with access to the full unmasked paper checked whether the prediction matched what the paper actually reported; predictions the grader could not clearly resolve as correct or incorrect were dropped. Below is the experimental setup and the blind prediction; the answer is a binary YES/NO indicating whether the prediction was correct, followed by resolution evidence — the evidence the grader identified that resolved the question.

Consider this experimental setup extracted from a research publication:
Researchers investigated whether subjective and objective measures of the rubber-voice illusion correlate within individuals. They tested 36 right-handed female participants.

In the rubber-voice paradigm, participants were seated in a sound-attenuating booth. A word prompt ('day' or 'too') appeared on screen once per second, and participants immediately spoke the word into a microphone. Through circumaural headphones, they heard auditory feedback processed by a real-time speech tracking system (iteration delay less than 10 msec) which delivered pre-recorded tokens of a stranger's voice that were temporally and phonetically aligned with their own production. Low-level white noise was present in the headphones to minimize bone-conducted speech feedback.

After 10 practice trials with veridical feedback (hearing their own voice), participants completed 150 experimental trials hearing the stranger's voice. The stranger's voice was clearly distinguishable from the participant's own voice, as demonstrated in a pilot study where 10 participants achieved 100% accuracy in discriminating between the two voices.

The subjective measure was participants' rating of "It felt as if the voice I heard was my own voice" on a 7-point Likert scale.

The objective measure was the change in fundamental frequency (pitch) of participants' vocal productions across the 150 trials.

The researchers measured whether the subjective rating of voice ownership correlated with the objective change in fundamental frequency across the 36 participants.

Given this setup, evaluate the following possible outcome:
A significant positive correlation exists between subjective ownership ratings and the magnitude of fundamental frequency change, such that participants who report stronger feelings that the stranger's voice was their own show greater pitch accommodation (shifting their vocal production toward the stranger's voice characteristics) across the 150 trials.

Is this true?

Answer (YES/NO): YES